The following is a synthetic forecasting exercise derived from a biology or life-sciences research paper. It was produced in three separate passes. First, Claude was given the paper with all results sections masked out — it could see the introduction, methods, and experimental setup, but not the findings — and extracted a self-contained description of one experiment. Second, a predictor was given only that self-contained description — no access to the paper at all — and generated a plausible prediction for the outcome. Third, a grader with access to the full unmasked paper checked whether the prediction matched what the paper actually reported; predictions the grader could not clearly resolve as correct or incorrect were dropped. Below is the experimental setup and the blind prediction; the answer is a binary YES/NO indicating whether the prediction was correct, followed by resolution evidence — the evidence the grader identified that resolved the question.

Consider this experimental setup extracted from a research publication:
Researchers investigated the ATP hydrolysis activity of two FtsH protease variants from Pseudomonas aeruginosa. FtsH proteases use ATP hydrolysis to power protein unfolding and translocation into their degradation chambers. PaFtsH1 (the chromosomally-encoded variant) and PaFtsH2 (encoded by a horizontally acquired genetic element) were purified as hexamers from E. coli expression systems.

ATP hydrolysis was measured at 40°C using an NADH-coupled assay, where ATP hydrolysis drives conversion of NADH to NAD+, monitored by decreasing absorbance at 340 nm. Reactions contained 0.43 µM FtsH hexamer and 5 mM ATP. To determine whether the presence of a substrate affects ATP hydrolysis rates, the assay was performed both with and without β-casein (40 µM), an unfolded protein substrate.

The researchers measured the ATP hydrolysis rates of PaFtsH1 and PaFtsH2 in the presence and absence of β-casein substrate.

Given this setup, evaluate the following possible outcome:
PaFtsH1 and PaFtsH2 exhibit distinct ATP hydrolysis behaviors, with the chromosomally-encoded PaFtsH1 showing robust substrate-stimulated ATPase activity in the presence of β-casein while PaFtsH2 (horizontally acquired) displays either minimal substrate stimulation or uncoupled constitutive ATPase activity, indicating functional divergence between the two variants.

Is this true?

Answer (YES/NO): YES